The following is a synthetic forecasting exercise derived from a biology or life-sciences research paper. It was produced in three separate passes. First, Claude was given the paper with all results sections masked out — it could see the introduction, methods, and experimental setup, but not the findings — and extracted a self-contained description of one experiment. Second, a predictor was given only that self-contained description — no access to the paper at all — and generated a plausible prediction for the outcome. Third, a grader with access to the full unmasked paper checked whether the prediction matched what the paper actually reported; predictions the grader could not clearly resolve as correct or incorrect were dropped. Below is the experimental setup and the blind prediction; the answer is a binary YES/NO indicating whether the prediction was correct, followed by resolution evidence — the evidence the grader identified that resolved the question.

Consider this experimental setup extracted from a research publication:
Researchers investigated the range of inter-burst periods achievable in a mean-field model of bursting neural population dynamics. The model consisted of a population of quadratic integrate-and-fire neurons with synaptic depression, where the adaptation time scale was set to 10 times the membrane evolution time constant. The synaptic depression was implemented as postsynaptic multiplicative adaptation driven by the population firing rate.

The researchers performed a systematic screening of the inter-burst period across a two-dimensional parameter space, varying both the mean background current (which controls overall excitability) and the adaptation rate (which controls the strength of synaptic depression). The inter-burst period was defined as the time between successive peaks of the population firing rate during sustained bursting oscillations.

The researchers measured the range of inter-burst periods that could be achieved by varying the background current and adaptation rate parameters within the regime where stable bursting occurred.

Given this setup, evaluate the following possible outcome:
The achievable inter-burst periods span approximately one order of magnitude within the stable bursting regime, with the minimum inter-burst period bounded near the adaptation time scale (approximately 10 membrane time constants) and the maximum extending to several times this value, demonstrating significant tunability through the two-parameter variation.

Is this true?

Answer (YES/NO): YES